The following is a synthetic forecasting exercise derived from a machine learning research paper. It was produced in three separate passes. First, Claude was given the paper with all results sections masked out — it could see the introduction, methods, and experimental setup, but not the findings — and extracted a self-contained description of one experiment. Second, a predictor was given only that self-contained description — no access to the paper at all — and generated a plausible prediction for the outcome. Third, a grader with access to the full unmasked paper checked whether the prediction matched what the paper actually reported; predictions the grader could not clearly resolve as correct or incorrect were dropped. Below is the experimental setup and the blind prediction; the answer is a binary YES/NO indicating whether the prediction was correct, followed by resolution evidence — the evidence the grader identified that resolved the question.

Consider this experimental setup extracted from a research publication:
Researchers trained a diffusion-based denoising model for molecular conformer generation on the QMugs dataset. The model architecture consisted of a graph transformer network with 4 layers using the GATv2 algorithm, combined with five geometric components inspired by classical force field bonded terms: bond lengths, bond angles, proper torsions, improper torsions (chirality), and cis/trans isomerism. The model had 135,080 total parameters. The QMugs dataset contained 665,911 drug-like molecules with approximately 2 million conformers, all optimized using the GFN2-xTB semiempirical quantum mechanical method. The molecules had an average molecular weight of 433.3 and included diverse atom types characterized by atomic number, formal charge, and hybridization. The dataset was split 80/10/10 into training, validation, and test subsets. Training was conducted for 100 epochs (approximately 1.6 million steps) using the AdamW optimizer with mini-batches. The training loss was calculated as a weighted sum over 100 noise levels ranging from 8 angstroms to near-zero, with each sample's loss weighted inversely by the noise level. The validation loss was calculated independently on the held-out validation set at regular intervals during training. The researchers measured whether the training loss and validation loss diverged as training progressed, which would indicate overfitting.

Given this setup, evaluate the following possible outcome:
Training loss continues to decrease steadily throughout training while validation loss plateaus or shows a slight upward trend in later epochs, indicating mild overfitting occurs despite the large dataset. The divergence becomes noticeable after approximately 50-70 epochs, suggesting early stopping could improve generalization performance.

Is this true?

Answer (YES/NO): NO